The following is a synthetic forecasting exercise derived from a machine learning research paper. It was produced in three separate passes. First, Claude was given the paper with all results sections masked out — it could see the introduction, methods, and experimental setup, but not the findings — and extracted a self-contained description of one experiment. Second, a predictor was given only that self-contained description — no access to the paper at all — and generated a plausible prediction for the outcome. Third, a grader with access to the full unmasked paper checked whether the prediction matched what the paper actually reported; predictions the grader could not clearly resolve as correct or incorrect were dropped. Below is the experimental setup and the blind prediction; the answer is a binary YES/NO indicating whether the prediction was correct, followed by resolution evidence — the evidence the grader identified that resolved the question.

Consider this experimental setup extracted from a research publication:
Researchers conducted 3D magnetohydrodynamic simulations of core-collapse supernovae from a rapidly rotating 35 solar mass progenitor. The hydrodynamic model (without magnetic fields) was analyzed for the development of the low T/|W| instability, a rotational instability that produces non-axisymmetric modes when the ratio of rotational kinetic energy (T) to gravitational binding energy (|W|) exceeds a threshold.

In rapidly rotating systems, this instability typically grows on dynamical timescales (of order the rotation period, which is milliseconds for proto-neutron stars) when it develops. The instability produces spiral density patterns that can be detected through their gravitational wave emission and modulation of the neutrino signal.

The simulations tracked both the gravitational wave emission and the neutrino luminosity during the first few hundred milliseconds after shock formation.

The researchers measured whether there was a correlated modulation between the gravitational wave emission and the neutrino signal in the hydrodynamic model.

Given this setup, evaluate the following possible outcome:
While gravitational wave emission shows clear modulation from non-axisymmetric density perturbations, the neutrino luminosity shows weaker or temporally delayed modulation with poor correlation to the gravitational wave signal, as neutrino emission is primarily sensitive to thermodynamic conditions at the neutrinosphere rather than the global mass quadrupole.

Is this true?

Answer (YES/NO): NO